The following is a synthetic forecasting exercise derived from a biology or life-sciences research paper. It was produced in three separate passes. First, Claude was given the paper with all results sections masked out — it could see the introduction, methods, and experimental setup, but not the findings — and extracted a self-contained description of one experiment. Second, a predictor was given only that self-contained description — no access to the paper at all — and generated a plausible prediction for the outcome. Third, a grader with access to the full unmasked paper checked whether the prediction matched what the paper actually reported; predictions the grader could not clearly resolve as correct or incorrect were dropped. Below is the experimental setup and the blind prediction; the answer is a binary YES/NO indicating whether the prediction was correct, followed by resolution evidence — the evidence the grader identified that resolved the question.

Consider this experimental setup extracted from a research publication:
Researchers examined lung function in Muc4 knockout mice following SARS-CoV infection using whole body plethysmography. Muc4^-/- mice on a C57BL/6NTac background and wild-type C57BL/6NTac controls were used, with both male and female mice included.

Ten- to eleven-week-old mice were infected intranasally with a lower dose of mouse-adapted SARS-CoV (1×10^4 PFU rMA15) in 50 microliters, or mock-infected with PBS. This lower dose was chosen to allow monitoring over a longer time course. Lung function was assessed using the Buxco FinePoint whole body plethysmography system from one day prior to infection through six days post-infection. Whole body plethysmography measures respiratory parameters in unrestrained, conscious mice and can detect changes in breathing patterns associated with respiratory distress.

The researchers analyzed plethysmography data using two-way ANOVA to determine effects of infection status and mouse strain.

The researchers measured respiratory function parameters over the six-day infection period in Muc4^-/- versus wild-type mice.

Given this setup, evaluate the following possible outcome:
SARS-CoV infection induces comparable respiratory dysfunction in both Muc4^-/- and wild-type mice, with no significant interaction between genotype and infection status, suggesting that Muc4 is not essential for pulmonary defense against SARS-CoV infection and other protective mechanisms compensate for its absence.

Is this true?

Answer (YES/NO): NO